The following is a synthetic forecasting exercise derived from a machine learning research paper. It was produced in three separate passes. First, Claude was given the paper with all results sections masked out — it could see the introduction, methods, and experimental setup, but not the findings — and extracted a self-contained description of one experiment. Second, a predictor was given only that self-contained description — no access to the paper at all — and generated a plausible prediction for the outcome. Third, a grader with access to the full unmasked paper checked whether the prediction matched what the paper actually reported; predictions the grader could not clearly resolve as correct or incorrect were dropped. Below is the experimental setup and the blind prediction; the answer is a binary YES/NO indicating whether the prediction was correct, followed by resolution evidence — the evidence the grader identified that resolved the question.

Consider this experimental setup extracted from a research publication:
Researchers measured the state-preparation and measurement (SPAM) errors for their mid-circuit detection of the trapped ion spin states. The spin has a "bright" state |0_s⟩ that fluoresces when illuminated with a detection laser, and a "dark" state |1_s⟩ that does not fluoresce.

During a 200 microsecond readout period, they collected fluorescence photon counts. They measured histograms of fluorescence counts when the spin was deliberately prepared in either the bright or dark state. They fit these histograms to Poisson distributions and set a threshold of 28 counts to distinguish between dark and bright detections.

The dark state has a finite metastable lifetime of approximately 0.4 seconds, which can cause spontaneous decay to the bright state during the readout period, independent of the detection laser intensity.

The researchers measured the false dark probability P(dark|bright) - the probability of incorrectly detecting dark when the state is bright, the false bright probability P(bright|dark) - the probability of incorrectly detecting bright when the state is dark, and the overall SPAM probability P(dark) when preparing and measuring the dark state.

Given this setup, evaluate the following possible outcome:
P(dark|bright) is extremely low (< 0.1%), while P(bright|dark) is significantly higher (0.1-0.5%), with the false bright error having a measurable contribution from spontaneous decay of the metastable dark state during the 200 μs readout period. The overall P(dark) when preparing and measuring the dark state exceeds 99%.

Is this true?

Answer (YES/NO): NO